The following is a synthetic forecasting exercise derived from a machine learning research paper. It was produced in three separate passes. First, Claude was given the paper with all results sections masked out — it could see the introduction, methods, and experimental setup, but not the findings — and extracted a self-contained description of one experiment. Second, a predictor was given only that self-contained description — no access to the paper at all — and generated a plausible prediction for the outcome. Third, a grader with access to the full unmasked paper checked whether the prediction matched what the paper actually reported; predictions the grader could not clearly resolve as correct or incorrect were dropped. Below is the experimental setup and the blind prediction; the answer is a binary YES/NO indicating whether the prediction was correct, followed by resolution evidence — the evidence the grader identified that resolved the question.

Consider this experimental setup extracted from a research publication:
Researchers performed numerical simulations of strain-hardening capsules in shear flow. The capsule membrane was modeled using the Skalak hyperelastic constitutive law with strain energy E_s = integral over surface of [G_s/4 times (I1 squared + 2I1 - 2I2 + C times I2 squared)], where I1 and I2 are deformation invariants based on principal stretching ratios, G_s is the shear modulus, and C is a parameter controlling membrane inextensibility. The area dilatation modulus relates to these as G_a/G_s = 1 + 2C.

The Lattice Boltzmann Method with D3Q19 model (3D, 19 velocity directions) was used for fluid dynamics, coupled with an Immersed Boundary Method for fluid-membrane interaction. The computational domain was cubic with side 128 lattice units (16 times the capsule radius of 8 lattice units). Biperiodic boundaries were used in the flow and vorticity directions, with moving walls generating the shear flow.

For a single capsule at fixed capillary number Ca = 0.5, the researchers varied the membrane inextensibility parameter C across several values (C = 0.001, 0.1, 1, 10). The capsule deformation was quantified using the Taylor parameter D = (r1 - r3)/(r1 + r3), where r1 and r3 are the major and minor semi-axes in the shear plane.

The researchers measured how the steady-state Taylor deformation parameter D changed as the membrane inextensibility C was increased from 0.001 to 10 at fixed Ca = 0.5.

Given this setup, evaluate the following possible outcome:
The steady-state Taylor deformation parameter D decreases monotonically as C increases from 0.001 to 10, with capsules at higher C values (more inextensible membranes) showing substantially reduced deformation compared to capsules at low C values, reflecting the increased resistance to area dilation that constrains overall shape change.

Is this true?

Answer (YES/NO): YES